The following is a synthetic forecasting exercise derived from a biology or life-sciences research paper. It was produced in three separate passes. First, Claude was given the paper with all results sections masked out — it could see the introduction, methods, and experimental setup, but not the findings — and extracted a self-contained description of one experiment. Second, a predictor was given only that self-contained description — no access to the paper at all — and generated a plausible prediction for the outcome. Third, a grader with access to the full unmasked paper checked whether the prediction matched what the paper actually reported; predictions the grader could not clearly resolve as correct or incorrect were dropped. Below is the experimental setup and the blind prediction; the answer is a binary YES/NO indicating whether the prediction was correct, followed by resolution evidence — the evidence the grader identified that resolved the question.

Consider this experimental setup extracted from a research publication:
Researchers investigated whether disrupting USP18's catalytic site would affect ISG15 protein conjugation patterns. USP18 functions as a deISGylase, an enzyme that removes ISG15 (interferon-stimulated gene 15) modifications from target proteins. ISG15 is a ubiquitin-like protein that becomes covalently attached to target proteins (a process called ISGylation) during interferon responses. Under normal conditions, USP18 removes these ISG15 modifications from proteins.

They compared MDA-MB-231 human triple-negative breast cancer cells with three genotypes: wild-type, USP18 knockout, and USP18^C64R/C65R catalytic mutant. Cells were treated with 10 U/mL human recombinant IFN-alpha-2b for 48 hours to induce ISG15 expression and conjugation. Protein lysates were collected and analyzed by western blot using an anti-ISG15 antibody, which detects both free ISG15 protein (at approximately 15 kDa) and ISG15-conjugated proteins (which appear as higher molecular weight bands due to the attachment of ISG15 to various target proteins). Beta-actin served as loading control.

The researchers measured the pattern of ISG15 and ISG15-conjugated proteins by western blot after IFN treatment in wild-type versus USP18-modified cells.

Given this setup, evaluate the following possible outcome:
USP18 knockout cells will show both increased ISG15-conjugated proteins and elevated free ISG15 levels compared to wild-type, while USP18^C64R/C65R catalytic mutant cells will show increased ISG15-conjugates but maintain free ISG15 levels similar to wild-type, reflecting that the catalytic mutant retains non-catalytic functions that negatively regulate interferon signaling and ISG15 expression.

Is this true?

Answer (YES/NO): NO